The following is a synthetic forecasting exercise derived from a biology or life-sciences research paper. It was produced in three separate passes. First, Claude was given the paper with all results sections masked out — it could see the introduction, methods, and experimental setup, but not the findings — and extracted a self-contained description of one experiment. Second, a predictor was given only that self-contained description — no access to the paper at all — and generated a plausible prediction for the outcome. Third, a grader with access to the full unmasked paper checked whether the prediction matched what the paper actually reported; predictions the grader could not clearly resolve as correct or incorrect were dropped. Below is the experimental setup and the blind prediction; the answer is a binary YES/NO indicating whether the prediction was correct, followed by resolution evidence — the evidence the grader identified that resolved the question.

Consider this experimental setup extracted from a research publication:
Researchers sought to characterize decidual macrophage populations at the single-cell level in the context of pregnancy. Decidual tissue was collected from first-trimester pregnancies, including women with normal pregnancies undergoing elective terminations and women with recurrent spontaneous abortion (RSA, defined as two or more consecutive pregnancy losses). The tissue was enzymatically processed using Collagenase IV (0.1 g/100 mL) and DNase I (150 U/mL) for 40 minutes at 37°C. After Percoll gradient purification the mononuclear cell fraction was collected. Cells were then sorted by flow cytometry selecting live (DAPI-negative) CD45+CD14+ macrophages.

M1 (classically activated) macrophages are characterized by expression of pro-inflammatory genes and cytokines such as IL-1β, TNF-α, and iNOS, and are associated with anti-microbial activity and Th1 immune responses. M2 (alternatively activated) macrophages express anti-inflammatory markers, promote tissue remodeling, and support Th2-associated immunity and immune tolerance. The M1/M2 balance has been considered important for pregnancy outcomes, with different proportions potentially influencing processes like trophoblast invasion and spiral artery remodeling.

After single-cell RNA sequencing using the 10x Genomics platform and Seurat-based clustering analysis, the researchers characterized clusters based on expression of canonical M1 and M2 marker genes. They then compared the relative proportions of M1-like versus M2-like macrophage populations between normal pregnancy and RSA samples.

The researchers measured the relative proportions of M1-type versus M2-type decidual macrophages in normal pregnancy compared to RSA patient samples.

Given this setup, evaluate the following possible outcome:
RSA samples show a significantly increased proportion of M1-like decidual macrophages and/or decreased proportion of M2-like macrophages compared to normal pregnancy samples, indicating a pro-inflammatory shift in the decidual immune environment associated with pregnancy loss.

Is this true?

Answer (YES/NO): NO